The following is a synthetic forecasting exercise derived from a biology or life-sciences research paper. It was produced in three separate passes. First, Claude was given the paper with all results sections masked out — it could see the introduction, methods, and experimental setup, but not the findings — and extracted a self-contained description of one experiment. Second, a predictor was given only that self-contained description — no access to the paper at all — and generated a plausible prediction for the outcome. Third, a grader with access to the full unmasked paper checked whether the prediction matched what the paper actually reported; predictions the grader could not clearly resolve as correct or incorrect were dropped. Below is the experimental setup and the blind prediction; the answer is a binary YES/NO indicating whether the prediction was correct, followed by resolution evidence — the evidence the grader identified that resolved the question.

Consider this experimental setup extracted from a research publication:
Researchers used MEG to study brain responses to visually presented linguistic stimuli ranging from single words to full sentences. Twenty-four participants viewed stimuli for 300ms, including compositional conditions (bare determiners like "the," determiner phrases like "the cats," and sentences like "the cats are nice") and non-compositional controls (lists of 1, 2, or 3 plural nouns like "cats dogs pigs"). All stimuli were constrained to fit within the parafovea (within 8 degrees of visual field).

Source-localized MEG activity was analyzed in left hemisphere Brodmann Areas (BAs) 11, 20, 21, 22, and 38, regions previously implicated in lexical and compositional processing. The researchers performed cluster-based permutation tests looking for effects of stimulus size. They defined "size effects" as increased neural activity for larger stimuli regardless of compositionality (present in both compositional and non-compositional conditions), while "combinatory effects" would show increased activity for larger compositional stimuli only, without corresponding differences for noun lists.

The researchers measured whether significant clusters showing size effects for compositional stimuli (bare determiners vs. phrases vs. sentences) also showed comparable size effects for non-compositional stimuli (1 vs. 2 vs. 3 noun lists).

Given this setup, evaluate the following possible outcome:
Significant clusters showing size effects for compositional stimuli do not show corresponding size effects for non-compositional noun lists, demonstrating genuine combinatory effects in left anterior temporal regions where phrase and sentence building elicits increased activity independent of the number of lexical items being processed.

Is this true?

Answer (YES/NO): NO